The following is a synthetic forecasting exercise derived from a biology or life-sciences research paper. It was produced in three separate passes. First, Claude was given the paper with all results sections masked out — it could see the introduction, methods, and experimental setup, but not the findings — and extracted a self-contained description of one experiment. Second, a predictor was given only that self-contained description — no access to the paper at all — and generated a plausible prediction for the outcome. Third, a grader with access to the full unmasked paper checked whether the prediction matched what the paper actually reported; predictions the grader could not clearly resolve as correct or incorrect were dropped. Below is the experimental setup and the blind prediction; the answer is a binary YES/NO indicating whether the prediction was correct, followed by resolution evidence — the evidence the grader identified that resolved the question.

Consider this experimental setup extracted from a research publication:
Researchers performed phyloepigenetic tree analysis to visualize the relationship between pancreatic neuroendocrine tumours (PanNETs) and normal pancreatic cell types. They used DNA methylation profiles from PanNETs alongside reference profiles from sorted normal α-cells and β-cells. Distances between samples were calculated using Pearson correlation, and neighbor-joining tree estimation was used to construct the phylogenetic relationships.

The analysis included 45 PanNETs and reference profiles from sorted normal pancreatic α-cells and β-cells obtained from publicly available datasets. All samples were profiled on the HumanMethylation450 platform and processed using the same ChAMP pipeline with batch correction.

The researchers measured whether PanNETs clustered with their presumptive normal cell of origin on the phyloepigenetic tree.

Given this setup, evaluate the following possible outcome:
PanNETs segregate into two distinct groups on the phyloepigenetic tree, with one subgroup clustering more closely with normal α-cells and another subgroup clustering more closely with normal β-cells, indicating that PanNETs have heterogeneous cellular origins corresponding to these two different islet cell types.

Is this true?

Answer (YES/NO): NO